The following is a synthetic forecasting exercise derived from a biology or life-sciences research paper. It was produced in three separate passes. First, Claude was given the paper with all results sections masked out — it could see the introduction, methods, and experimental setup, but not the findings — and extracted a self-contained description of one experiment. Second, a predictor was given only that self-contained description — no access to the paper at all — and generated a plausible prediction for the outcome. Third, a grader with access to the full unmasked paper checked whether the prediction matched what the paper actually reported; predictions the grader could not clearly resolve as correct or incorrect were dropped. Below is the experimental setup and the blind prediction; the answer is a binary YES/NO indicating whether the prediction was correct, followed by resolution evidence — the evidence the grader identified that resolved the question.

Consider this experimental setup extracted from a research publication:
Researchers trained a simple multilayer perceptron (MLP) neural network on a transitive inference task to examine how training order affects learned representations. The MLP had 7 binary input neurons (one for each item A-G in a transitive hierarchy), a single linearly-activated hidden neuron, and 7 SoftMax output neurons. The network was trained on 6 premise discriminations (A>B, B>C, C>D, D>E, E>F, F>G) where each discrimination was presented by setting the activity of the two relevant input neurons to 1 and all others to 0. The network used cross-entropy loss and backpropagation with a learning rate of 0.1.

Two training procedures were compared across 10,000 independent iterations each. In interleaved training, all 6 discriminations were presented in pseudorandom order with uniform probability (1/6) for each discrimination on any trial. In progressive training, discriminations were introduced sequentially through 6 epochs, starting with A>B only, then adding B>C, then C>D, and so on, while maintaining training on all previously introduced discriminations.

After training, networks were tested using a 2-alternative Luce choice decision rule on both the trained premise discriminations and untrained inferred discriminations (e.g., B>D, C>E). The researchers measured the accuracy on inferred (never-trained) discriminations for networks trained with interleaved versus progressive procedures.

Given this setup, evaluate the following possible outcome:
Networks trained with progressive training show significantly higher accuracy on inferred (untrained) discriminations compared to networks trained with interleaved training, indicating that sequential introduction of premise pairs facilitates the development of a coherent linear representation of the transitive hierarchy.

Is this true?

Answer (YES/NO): YES